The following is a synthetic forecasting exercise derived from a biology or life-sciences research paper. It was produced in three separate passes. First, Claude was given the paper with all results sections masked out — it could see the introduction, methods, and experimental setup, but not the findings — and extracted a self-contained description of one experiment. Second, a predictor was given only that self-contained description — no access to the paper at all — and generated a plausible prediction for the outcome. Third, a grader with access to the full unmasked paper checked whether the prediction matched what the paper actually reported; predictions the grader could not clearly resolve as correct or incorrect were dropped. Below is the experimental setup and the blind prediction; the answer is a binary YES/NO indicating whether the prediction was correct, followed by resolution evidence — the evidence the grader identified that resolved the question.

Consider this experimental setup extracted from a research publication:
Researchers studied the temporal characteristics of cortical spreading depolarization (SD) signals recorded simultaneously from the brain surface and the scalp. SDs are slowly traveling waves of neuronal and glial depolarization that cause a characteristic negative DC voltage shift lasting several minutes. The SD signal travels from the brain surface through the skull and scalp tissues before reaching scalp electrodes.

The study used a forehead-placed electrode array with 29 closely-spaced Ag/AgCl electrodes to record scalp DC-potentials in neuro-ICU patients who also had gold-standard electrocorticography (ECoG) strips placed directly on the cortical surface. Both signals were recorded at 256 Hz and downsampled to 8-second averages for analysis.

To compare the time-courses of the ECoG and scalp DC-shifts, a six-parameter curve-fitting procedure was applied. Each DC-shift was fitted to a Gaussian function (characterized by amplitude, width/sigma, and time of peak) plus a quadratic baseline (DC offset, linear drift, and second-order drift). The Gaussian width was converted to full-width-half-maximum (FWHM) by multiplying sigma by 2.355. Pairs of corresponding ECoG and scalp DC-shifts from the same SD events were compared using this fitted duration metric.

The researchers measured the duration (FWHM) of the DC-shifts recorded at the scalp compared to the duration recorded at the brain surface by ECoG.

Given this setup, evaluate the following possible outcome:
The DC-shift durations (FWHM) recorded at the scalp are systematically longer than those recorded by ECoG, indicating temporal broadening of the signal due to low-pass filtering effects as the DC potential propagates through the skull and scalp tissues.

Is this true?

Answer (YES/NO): YES